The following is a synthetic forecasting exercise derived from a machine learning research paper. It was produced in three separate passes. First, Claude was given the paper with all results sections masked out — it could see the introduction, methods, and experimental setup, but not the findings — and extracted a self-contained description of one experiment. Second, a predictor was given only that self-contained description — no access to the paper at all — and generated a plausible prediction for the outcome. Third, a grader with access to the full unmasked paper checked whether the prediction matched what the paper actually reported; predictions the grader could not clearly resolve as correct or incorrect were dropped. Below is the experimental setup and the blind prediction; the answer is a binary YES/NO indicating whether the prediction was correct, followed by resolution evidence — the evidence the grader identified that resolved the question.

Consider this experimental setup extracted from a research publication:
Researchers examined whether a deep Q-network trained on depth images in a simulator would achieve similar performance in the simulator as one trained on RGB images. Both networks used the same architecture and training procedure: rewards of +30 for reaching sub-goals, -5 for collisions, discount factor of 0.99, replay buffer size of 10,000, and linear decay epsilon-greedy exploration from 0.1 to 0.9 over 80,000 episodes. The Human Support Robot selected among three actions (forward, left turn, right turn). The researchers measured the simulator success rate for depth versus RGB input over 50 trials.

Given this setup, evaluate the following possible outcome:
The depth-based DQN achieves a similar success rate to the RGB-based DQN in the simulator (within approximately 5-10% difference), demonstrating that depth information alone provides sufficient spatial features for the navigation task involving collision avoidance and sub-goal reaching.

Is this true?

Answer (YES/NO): YES